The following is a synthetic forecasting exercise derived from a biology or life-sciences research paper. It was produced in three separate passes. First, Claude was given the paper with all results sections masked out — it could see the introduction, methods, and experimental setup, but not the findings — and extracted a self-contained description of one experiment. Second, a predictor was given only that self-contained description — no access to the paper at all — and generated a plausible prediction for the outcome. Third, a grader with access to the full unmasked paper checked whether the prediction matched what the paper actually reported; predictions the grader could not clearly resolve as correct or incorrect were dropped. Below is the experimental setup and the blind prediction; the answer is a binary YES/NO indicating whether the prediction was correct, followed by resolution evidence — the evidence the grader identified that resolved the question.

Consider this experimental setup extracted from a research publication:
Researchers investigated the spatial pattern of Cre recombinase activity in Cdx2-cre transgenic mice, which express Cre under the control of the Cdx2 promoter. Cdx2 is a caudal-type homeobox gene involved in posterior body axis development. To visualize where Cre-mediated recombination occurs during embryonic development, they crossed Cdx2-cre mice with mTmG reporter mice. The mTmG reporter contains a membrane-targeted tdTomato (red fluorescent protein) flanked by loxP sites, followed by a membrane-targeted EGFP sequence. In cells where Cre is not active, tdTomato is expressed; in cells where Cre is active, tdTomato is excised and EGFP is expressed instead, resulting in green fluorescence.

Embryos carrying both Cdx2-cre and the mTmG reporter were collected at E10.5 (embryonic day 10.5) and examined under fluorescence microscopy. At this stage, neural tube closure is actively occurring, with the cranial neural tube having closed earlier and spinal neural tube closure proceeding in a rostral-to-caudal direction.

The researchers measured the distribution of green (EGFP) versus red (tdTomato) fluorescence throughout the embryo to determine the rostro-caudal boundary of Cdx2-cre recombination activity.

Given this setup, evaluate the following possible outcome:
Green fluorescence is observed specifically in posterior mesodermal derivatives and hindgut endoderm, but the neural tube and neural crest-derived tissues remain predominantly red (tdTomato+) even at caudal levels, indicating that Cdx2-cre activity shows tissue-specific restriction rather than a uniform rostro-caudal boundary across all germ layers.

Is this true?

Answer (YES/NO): NO